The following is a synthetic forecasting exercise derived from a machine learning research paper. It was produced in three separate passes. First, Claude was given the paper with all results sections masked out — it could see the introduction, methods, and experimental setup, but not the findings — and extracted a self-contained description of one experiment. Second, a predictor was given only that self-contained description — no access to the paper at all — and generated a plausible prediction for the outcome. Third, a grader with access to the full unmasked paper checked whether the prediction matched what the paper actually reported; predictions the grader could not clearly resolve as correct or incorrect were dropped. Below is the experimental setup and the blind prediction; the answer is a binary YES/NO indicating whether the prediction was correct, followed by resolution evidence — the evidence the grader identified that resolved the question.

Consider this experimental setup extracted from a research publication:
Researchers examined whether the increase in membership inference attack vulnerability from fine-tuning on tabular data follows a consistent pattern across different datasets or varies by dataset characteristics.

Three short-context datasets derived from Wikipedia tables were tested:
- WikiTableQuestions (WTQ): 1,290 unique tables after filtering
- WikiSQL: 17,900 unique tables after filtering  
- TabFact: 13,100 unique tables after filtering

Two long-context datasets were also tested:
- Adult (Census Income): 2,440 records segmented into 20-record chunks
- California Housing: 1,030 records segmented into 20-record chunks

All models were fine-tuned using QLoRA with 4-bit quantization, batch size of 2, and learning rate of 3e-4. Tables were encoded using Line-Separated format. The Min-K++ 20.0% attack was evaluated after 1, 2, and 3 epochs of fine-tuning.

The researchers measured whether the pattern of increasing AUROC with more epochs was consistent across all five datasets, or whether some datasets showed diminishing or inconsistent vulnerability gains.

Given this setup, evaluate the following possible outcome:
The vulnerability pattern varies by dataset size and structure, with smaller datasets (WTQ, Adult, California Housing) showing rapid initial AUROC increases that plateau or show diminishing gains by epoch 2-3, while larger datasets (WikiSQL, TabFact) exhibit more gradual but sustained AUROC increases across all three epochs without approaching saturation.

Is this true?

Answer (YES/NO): NO